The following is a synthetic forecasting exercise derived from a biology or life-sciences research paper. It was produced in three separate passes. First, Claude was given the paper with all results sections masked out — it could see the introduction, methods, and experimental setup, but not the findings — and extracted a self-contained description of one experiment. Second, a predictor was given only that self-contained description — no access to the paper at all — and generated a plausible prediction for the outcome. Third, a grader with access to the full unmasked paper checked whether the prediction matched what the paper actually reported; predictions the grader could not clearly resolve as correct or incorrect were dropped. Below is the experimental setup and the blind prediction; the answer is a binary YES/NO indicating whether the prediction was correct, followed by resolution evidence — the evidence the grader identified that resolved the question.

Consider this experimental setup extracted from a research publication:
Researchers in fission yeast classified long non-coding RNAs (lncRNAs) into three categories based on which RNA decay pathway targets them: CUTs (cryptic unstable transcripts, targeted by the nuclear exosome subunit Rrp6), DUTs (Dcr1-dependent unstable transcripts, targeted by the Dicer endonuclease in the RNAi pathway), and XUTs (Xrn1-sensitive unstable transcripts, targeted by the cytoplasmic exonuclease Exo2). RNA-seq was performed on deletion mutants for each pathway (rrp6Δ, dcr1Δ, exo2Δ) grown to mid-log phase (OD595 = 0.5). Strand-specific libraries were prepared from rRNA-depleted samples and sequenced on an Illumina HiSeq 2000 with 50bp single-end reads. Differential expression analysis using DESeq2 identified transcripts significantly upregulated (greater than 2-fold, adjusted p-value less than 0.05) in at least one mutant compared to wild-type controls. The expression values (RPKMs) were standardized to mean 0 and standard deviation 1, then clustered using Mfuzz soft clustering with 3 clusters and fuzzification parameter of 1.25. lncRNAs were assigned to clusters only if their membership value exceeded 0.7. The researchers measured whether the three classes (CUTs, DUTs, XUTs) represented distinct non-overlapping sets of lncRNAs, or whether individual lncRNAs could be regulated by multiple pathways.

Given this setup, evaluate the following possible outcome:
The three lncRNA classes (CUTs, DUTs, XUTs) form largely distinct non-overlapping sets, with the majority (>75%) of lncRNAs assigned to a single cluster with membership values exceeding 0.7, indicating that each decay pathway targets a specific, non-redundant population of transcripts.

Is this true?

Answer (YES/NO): NO